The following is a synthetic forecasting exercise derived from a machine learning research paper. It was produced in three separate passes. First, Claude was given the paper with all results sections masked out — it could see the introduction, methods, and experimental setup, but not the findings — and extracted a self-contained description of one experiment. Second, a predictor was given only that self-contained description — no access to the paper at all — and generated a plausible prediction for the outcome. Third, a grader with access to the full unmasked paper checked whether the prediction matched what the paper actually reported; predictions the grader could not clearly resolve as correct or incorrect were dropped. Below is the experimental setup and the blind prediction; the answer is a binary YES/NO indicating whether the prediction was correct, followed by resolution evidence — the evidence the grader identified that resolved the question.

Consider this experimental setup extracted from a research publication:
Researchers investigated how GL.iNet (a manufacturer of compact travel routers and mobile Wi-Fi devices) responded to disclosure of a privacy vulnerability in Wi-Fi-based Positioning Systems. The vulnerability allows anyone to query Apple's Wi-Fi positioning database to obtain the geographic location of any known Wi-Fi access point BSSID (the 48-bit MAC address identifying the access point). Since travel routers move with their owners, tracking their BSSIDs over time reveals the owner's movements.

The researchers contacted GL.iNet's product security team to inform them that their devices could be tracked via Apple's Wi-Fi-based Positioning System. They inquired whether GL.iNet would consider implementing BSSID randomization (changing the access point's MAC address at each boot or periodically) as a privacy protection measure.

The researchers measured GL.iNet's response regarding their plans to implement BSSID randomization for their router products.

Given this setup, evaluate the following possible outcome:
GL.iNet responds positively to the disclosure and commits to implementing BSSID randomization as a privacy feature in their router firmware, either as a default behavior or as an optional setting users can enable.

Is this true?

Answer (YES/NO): NO